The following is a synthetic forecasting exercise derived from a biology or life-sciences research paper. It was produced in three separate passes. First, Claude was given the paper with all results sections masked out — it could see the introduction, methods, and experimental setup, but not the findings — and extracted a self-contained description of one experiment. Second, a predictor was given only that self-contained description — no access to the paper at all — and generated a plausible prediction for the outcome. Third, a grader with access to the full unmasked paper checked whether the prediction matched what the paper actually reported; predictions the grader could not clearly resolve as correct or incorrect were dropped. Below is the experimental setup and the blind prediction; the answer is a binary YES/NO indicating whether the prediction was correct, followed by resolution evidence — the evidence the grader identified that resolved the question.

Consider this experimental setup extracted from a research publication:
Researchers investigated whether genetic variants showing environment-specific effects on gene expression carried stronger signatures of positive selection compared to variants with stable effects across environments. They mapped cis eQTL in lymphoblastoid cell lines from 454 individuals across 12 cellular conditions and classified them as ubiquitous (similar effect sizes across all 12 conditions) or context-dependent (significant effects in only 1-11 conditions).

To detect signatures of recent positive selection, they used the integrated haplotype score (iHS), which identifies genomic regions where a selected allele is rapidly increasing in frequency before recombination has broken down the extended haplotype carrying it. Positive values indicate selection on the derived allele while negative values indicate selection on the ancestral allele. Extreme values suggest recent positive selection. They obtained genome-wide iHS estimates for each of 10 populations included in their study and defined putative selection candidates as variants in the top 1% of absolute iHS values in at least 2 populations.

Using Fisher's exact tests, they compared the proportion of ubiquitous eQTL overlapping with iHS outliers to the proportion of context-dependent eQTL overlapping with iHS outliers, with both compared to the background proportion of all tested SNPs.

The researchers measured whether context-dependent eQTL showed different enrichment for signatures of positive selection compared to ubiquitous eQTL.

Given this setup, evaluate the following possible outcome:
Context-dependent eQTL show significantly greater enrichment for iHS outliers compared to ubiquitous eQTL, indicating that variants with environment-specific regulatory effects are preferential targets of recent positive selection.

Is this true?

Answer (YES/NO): NO